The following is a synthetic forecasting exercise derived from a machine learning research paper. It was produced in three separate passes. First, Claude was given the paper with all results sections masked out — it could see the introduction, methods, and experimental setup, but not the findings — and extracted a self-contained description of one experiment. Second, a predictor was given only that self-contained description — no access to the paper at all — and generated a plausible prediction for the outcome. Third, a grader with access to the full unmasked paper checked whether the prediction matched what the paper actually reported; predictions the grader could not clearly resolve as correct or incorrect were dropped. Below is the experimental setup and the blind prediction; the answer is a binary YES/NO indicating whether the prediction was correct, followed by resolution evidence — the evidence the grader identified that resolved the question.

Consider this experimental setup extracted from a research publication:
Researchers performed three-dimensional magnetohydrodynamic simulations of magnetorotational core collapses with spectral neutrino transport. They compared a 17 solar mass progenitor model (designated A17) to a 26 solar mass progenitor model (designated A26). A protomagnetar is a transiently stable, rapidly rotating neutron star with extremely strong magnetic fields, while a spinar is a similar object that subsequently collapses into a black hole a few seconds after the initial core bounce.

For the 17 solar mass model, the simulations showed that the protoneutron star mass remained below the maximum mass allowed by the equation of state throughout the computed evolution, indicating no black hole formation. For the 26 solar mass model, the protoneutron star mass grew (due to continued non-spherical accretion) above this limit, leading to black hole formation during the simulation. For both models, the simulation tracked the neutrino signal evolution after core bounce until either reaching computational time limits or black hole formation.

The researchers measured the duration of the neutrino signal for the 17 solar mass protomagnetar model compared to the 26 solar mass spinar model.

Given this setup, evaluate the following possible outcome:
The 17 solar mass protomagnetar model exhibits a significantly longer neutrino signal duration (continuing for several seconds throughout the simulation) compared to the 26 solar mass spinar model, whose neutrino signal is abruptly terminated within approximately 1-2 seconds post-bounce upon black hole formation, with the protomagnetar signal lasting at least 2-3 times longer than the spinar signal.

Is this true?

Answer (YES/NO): YES